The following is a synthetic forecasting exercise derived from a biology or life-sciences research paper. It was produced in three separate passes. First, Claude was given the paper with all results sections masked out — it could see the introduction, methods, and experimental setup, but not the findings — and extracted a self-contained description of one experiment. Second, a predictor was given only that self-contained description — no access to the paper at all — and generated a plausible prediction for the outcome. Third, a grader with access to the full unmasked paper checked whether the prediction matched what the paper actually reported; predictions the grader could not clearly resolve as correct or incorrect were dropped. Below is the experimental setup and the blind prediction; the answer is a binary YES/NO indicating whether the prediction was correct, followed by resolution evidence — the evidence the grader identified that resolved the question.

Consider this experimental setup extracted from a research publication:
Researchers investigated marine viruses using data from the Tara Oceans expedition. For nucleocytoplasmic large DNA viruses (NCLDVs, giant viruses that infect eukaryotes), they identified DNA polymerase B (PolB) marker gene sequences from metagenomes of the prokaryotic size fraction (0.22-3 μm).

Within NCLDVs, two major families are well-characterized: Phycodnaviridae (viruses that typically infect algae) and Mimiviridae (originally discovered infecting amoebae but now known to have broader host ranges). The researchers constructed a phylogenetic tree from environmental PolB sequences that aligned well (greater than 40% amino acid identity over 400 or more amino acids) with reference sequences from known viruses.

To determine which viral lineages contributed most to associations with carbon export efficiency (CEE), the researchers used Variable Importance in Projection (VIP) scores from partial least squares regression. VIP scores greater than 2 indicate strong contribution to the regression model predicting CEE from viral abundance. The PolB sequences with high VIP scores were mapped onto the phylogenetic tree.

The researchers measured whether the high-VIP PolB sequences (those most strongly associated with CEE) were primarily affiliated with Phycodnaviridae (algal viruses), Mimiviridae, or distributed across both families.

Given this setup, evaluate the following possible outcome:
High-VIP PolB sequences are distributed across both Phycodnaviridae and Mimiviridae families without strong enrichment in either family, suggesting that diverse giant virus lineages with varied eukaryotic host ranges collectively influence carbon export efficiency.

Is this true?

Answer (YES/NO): YES